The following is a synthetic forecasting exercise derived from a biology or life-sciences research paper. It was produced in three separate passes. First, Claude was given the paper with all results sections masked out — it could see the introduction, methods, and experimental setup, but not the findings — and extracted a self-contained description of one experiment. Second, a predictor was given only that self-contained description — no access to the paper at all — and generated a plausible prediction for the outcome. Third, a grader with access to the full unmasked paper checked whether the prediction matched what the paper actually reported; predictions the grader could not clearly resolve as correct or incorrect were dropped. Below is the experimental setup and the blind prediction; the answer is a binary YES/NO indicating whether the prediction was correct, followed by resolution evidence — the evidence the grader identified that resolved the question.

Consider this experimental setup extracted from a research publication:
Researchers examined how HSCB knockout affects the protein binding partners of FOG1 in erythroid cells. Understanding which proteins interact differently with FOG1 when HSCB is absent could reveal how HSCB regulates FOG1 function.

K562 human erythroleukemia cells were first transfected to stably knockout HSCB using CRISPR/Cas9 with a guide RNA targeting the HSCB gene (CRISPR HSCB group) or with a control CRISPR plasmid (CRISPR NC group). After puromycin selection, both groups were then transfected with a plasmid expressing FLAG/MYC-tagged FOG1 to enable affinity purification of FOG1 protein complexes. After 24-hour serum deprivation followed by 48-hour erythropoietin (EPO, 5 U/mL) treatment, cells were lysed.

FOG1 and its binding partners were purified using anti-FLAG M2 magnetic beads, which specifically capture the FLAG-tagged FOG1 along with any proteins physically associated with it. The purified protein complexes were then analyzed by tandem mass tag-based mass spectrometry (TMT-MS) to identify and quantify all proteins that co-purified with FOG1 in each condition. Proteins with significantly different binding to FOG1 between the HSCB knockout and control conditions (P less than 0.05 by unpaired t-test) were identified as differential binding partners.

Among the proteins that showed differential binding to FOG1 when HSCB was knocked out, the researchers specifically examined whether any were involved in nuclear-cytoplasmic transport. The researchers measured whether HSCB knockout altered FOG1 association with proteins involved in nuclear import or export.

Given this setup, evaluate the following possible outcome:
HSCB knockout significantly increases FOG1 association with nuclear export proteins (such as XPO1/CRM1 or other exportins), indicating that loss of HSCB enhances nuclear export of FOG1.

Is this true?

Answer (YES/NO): NO